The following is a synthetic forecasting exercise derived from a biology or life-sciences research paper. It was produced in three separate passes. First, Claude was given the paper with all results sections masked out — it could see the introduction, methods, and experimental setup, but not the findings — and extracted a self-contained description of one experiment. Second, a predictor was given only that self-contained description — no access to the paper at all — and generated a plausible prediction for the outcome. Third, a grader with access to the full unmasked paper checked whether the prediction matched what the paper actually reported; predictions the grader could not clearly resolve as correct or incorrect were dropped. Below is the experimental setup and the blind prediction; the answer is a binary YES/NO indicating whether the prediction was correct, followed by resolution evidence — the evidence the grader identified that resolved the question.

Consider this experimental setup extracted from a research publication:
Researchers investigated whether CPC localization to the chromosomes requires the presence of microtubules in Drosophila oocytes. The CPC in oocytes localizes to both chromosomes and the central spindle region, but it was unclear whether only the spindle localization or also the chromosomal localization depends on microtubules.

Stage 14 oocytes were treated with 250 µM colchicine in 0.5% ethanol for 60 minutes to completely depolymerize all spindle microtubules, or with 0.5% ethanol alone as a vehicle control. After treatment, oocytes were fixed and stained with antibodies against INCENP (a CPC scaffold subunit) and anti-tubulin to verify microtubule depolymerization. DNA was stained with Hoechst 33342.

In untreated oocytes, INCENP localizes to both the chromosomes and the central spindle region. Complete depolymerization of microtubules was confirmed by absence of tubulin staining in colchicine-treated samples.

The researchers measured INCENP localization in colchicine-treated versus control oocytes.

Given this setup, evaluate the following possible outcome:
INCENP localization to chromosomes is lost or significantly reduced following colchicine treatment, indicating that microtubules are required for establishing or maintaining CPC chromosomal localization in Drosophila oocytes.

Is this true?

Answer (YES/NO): NO